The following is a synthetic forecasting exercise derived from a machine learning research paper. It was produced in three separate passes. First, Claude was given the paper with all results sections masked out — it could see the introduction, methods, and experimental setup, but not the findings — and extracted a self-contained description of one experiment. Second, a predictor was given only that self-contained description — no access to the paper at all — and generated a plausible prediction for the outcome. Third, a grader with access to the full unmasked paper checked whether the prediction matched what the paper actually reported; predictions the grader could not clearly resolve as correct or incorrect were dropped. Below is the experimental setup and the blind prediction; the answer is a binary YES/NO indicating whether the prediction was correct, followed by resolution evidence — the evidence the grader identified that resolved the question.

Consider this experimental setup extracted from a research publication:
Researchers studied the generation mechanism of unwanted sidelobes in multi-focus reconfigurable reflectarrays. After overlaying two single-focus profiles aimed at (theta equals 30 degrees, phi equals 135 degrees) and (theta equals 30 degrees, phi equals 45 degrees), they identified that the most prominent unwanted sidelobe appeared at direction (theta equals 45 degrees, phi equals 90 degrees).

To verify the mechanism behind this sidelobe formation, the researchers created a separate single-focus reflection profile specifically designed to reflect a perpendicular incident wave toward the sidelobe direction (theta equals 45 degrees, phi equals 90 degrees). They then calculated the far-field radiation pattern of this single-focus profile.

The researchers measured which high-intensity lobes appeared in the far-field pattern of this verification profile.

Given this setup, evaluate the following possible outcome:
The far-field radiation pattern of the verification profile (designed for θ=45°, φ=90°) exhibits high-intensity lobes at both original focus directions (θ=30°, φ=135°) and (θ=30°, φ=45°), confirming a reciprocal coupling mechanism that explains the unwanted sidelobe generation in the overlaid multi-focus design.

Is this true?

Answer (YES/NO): NO